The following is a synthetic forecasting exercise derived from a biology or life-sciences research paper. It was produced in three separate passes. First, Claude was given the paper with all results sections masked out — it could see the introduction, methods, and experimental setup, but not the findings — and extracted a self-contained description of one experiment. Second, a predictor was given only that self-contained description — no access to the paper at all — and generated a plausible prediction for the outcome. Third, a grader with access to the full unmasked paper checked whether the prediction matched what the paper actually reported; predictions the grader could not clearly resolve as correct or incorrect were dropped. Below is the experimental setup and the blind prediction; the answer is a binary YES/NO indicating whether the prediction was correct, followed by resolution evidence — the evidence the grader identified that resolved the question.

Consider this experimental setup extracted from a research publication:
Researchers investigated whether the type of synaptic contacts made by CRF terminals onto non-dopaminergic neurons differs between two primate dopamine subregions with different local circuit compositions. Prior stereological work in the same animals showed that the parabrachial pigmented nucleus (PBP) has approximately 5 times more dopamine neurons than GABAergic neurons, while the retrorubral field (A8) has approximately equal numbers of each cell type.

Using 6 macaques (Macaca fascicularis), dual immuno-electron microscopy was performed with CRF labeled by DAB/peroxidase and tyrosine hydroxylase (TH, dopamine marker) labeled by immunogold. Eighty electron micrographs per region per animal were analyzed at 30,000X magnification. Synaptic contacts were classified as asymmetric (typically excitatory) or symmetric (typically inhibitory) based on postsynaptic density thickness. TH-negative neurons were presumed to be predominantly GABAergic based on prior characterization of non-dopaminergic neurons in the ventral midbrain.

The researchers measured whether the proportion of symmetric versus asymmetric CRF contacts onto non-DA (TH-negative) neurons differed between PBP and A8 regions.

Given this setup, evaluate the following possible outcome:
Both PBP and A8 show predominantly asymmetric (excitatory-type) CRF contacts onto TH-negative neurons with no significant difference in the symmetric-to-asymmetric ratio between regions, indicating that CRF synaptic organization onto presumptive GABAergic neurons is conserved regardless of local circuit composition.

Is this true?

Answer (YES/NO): NO